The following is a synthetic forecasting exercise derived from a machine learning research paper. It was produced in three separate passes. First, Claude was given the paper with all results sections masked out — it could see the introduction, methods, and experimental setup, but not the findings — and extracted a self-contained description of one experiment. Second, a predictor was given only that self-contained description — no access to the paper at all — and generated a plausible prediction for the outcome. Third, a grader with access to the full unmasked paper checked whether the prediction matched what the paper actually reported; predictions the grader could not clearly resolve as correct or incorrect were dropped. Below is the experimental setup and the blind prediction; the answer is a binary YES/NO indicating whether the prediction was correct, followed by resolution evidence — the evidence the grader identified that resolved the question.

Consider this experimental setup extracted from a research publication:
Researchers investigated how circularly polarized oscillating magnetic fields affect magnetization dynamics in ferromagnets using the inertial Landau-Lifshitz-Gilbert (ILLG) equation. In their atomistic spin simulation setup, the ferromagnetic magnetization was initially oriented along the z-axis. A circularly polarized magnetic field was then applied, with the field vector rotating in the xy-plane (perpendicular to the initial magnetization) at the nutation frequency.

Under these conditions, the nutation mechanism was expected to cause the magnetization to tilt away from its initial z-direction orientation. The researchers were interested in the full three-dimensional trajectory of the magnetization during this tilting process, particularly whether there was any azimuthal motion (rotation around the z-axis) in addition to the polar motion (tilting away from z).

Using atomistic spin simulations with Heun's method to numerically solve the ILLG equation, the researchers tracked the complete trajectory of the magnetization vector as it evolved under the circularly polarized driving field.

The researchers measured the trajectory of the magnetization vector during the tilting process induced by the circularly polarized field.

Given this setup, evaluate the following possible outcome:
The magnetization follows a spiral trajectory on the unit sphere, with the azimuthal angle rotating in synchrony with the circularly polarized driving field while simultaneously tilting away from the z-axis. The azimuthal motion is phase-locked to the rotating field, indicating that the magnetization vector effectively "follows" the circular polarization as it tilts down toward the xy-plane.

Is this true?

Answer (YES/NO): NO